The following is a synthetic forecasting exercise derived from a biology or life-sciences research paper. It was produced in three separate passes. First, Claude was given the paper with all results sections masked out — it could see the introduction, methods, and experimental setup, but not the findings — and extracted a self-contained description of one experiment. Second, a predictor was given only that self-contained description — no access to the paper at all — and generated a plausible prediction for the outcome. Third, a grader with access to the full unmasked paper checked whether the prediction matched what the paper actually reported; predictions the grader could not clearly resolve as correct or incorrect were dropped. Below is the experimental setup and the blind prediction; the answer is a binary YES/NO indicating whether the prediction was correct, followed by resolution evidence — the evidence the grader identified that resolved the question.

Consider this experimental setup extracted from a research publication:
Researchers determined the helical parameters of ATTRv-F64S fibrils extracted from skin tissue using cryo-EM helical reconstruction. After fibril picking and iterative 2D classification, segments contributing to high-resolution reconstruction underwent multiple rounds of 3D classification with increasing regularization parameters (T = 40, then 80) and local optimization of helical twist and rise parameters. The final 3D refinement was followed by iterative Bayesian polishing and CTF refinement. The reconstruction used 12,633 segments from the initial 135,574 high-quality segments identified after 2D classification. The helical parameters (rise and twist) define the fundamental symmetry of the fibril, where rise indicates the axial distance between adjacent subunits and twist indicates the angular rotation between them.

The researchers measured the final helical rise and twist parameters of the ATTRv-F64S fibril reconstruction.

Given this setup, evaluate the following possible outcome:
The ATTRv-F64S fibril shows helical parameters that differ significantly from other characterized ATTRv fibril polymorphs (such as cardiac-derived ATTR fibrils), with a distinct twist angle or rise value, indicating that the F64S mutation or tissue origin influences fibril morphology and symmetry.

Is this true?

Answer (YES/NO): NO